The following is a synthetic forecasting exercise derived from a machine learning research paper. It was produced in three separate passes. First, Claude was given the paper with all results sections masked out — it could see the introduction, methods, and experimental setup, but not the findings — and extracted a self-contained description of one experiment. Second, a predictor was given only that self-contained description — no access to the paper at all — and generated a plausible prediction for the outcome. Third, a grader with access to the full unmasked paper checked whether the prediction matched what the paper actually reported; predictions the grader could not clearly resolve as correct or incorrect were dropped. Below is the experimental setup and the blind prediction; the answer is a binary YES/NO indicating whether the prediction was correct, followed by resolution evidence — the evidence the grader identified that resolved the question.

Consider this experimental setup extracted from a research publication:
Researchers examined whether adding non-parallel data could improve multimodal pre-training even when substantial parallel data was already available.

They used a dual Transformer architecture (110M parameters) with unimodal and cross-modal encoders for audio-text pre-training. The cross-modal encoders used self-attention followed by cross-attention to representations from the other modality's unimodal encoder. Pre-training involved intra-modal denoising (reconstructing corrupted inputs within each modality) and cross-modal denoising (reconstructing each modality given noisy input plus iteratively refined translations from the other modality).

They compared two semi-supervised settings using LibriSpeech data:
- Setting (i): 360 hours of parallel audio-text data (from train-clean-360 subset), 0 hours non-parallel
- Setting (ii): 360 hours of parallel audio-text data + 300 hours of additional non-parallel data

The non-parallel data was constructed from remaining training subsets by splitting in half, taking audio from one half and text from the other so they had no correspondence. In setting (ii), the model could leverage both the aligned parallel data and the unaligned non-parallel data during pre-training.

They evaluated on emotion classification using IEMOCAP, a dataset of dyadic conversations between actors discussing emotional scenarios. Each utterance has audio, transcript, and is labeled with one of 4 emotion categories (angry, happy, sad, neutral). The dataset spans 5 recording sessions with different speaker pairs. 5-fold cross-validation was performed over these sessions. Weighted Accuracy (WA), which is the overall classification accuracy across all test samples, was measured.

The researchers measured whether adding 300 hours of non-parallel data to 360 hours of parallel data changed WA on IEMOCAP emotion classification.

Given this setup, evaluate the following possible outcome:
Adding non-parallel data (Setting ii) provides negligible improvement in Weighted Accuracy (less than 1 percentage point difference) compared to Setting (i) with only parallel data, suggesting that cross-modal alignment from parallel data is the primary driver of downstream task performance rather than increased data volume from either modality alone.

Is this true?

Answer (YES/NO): NO